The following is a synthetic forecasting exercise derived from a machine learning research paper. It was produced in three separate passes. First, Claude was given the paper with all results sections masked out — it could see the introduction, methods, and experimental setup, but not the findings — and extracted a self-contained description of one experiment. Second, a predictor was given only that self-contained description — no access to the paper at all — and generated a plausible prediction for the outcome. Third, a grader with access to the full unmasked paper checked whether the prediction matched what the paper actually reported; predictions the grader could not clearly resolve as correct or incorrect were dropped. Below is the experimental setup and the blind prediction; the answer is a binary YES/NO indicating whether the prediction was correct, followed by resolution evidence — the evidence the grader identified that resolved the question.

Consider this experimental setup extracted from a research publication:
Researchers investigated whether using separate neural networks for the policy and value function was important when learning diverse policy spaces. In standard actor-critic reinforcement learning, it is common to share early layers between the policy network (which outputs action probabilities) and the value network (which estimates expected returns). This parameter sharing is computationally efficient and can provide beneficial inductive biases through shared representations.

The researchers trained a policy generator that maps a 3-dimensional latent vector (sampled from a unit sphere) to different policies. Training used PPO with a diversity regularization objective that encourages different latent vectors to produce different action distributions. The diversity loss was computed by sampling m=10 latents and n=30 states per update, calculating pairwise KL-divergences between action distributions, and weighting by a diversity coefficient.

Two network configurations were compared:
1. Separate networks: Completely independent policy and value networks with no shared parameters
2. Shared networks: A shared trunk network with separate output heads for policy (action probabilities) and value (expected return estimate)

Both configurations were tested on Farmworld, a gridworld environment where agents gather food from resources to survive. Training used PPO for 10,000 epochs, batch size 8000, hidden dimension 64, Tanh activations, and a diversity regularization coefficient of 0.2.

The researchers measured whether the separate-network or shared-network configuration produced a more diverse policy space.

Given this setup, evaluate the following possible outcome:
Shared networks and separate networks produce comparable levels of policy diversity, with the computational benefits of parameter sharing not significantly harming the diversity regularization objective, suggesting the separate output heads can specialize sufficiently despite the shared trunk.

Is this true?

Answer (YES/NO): NO